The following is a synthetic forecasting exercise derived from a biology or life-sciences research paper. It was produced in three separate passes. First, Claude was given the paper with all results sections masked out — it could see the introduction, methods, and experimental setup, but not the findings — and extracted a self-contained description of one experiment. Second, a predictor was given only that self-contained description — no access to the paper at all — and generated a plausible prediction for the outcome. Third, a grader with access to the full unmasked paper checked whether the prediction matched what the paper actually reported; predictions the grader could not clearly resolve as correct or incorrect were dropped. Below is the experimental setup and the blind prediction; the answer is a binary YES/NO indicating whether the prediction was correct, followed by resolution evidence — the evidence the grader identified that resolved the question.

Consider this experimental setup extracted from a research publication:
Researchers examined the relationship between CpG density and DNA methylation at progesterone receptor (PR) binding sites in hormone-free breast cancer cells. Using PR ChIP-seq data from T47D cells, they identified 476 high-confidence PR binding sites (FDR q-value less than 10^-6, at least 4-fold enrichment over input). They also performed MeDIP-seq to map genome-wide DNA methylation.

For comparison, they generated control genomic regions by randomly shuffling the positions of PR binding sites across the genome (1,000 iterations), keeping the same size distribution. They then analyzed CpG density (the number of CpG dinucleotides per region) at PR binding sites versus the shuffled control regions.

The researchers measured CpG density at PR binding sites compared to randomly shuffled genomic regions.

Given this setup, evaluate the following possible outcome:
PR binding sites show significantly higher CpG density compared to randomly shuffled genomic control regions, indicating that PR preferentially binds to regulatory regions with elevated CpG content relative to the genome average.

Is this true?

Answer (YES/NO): YES